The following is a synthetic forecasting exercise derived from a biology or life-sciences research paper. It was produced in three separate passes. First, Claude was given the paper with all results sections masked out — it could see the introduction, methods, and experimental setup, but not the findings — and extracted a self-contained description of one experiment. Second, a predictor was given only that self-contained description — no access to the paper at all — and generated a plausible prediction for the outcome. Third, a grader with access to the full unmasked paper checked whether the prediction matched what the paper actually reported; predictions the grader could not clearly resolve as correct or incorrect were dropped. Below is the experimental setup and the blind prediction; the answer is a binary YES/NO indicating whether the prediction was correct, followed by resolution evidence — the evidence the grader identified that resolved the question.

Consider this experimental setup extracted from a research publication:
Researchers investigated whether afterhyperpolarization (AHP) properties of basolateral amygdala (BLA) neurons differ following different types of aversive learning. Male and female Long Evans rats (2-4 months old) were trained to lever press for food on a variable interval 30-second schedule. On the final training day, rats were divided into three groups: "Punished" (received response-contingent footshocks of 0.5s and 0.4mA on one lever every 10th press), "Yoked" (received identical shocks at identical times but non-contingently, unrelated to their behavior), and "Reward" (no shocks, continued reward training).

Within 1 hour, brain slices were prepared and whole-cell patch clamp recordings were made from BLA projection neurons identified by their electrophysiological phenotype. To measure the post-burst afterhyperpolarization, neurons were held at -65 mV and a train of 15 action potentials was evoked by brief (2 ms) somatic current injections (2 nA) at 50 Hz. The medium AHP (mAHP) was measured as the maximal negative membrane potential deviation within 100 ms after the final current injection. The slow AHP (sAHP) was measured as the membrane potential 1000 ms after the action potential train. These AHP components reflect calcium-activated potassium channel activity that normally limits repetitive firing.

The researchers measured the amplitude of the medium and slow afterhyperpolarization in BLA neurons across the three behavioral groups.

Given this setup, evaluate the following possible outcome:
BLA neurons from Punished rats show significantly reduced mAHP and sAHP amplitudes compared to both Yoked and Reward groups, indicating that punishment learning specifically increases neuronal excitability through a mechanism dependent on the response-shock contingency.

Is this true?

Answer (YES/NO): NO